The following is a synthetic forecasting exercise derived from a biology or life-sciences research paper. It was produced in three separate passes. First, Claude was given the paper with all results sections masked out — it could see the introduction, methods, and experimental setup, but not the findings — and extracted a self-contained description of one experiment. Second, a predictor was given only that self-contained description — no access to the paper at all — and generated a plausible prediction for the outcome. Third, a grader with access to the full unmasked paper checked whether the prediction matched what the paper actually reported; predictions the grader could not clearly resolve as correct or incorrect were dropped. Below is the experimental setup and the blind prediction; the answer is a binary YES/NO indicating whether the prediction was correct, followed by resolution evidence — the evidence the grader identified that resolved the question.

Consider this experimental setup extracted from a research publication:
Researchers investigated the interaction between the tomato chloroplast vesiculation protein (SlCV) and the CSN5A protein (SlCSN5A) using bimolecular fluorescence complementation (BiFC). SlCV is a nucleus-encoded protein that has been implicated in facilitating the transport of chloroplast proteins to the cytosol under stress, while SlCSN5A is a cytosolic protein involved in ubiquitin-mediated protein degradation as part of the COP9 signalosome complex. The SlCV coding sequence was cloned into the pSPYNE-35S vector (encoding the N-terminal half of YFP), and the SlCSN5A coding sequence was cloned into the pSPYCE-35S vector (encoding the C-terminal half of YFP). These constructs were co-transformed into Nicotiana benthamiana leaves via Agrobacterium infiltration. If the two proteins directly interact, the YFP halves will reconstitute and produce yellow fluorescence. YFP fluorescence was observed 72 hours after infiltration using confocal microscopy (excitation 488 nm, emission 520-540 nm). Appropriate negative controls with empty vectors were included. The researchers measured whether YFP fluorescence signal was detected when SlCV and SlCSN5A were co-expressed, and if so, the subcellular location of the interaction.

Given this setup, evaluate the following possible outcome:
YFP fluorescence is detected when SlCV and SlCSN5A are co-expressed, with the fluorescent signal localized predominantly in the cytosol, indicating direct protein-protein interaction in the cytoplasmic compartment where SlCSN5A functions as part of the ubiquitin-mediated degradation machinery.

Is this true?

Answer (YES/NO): YES